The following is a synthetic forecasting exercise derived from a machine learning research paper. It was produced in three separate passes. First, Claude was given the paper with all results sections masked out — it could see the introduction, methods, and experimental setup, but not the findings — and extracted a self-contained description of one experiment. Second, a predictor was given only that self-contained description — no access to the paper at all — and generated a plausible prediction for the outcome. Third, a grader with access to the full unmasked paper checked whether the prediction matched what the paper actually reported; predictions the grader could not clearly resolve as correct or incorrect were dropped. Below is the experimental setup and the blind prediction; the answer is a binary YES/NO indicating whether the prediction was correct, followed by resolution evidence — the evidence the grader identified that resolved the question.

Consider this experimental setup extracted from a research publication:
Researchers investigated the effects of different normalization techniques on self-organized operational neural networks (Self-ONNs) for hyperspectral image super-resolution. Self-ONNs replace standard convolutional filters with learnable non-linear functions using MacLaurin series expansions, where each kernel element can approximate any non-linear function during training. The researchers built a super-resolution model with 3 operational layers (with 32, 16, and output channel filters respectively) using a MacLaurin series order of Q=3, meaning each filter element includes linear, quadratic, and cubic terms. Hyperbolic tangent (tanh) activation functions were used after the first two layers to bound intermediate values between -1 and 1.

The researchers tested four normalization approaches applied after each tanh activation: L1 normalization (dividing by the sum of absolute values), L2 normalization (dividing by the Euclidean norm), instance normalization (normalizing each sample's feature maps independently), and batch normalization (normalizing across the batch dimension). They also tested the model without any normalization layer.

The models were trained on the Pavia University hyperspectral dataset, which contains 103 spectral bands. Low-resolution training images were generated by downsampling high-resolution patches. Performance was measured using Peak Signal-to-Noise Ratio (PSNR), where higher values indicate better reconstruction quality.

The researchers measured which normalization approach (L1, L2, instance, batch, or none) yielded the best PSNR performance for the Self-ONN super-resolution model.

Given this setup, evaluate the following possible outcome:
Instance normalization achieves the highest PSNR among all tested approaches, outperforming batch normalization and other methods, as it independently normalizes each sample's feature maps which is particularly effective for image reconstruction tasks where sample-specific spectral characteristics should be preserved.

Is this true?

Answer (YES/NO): NO